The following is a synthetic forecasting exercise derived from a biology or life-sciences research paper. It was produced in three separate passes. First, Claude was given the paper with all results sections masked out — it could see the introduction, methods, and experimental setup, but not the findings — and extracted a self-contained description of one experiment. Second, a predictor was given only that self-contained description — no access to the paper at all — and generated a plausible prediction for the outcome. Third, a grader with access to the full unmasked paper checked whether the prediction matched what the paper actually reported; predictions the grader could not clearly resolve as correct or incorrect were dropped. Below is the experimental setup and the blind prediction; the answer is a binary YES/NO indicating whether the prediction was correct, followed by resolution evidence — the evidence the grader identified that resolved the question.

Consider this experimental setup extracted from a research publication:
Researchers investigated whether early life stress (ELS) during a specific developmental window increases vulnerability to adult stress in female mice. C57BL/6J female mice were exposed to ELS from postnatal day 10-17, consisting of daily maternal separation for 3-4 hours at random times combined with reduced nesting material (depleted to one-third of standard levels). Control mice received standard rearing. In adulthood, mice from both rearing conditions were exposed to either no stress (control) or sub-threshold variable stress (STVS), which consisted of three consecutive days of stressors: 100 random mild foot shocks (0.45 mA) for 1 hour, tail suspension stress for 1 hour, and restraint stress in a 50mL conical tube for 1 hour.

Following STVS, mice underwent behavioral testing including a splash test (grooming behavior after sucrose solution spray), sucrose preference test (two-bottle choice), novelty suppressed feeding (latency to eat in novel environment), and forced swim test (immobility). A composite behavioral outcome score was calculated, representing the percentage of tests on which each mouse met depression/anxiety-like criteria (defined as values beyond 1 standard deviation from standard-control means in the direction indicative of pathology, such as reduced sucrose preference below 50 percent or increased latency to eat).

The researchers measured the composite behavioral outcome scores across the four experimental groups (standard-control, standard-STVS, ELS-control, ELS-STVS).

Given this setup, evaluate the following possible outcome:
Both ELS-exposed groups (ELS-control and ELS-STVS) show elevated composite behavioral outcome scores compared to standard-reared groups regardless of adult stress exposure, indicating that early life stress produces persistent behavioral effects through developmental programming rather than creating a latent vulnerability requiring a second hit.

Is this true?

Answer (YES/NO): NO